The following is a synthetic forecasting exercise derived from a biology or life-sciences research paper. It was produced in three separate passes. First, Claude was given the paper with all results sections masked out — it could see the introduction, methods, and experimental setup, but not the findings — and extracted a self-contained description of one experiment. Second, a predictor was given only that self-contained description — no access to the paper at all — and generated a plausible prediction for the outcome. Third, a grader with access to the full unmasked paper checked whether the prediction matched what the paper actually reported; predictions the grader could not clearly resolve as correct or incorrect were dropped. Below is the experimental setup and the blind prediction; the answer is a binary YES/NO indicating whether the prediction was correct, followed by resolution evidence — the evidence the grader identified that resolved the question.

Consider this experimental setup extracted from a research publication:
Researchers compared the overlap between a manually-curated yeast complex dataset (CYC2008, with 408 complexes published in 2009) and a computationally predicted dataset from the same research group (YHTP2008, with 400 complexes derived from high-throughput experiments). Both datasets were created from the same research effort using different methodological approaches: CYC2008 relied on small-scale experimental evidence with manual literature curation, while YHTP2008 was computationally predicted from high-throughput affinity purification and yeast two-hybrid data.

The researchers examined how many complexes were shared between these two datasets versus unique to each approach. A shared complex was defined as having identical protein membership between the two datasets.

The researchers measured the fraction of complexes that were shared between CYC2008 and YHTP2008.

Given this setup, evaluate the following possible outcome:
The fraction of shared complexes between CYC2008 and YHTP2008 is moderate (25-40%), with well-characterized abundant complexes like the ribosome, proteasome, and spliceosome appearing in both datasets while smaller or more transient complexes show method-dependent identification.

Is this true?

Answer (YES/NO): NO